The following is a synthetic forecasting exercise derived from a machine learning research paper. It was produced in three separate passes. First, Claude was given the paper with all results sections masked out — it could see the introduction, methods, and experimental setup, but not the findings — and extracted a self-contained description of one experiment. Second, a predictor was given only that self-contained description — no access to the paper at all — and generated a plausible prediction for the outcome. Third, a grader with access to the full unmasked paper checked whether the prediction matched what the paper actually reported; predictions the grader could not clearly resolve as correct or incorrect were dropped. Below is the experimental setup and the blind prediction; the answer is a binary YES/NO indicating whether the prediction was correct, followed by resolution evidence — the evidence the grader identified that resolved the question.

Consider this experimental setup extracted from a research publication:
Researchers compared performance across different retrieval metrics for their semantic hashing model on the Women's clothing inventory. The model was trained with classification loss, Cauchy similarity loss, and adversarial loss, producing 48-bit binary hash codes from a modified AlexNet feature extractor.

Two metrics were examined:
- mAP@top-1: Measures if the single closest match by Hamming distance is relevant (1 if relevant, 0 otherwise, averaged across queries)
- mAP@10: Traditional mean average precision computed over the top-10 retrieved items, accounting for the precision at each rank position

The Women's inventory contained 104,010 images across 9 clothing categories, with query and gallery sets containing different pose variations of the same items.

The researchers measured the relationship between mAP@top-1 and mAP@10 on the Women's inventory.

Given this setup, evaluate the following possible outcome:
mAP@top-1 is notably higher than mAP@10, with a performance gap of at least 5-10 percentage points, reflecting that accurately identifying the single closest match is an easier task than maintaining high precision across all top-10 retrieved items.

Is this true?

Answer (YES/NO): NO